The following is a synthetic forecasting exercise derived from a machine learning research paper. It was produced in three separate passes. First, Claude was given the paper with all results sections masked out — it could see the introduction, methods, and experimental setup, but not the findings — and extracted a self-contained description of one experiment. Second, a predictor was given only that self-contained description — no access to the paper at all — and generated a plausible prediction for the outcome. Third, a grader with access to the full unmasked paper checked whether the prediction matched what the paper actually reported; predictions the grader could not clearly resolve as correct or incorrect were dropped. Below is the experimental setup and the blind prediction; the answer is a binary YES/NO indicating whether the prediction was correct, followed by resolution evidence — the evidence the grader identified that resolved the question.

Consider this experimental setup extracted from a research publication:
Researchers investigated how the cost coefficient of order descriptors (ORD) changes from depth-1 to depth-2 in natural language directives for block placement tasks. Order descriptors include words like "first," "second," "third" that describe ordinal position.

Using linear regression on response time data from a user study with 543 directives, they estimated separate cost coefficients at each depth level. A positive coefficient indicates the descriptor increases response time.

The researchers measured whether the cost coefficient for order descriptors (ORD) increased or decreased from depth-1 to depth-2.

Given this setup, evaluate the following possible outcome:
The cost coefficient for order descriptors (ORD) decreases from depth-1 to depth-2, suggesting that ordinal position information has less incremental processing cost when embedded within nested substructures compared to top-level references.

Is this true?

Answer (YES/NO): NO